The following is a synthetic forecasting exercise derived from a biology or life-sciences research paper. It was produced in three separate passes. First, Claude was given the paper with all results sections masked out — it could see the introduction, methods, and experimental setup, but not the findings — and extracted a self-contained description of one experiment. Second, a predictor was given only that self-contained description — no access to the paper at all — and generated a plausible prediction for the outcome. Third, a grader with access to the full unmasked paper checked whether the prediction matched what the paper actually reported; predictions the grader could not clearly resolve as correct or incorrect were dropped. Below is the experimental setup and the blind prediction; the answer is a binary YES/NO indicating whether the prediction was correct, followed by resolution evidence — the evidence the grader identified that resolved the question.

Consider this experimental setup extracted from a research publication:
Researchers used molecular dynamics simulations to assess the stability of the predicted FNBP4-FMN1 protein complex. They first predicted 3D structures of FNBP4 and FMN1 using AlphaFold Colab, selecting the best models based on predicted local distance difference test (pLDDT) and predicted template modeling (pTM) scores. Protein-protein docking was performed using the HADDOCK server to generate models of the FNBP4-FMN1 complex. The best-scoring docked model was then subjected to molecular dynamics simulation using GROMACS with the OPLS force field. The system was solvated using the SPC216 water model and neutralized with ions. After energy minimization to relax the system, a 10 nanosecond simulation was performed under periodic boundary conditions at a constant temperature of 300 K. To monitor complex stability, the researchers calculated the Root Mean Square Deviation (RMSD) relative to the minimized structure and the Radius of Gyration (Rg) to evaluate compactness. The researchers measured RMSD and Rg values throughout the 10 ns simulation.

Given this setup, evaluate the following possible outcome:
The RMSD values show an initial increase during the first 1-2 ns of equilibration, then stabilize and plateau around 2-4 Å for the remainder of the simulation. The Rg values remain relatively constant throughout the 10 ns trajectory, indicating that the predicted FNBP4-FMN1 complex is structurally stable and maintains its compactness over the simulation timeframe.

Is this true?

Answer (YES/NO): NO